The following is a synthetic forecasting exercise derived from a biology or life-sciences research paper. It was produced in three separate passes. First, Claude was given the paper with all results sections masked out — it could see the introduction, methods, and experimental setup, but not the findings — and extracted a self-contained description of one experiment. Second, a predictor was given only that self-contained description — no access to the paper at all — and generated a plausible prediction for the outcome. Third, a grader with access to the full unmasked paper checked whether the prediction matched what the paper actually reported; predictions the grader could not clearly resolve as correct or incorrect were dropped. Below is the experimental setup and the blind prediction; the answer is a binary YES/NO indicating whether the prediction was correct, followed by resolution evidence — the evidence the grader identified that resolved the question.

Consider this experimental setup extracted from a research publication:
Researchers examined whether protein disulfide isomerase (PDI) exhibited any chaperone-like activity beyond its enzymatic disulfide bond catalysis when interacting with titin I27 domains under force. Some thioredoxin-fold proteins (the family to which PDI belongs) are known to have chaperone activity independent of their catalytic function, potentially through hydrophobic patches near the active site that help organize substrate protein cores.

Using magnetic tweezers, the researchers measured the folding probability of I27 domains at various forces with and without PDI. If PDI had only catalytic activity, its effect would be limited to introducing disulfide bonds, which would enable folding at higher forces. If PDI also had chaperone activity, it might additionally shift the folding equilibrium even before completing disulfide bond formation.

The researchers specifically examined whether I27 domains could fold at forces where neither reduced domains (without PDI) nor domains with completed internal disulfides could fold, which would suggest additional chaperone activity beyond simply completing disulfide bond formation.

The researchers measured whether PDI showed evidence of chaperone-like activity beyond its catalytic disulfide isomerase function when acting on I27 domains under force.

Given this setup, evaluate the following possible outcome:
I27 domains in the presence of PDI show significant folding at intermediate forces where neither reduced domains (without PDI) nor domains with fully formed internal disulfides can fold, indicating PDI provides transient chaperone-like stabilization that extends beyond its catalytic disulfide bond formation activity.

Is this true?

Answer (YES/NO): YES